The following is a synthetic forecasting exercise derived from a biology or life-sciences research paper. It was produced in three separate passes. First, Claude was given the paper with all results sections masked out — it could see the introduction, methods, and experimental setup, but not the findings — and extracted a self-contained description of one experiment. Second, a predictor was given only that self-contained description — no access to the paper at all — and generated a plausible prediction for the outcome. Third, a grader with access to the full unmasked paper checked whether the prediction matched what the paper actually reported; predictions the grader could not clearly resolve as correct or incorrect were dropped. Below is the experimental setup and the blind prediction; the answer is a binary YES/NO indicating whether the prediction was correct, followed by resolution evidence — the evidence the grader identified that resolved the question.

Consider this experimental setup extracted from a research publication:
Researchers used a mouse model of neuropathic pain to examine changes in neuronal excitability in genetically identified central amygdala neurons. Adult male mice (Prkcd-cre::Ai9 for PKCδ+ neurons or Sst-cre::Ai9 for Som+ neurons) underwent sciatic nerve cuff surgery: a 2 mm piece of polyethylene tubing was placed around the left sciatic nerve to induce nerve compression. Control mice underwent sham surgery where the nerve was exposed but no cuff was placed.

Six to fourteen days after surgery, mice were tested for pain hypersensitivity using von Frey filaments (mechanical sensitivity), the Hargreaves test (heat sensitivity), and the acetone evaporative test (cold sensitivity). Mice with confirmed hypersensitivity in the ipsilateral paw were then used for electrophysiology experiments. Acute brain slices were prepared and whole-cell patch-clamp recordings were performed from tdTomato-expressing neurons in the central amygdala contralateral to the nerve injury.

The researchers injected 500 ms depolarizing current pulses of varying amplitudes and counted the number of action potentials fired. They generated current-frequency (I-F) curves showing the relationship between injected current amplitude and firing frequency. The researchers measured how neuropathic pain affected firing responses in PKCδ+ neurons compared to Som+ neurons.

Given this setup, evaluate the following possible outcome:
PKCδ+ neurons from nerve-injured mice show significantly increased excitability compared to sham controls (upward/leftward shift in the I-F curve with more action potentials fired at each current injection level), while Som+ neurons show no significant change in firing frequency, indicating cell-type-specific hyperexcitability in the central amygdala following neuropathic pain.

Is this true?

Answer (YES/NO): NO